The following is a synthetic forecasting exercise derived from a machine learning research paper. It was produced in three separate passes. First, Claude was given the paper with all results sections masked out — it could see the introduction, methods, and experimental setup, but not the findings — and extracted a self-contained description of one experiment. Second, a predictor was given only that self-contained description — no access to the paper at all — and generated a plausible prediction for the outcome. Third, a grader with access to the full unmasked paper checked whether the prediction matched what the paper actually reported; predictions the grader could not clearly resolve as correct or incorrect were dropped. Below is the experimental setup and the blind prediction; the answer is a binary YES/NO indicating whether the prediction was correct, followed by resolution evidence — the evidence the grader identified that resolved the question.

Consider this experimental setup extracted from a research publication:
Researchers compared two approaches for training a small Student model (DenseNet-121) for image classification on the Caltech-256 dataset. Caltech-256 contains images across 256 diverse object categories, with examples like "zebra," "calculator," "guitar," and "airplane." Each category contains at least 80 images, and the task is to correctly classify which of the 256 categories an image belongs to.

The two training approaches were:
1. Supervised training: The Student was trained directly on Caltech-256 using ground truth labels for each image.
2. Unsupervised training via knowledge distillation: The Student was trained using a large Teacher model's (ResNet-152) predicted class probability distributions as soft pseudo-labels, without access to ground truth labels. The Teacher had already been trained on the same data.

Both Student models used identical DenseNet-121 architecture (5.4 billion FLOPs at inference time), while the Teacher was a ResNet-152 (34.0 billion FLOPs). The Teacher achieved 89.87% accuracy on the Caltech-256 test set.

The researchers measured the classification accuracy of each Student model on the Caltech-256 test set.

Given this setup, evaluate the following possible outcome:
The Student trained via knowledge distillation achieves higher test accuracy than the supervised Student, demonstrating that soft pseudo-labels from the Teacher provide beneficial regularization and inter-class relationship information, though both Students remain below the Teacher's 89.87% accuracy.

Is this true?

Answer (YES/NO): NO